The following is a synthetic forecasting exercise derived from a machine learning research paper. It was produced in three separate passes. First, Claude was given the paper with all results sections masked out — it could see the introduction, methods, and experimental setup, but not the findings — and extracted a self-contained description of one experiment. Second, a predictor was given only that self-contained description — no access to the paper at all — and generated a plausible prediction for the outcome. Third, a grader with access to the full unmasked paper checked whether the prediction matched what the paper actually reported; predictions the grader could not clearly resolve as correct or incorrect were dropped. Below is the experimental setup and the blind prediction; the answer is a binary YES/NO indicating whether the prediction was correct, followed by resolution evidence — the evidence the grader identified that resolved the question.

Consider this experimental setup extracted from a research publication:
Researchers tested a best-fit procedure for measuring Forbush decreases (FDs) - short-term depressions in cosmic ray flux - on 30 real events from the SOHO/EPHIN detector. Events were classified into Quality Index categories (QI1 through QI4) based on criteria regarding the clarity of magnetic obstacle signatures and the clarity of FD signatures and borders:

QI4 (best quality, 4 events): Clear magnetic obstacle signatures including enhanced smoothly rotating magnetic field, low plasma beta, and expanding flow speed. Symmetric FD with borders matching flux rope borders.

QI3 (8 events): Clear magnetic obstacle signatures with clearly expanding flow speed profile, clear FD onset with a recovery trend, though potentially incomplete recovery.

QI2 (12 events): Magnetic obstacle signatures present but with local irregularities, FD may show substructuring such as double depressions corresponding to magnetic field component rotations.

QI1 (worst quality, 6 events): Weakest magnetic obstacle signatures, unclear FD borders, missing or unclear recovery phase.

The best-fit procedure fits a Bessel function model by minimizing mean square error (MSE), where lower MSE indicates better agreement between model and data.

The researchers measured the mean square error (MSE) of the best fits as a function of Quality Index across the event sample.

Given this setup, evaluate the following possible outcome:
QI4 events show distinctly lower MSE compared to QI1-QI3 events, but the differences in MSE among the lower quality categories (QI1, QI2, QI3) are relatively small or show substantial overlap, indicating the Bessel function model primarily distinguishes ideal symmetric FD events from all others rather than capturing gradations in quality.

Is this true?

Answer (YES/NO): NO